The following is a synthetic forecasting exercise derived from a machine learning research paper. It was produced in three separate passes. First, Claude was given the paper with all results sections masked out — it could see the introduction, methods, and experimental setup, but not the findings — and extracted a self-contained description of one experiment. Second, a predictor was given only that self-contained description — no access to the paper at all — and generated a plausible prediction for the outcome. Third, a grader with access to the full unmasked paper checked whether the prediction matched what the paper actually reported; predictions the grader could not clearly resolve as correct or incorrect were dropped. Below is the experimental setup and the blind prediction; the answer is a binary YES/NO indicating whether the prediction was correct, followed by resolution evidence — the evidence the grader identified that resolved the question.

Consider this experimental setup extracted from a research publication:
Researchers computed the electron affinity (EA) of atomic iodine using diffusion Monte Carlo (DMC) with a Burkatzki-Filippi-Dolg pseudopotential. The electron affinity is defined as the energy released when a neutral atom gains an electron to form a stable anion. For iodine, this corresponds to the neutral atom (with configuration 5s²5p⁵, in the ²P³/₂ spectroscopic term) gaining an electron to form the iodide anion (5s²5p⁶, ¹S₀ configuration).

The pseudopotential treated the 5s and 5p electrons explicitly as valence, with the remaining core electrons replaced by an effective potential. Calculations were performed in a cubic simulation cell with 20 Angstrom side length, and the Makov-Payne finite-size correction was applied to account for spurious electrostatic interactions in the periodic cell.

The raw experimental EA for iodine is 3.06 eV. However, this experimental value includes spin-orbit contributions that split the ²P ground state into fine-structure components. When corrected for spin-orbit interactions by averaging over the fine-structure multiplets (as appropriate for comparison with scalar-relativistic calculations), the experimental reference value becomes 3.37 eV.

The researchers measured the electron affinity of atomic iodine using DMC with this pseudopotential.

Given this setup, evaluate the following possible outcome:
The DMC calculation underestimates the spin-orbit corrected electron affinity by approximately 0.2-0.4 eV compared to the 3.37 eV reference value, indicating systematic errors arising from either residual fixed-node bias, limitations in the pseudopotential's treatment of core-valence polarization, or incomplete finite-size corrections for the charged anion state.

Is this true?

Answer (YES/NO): NO